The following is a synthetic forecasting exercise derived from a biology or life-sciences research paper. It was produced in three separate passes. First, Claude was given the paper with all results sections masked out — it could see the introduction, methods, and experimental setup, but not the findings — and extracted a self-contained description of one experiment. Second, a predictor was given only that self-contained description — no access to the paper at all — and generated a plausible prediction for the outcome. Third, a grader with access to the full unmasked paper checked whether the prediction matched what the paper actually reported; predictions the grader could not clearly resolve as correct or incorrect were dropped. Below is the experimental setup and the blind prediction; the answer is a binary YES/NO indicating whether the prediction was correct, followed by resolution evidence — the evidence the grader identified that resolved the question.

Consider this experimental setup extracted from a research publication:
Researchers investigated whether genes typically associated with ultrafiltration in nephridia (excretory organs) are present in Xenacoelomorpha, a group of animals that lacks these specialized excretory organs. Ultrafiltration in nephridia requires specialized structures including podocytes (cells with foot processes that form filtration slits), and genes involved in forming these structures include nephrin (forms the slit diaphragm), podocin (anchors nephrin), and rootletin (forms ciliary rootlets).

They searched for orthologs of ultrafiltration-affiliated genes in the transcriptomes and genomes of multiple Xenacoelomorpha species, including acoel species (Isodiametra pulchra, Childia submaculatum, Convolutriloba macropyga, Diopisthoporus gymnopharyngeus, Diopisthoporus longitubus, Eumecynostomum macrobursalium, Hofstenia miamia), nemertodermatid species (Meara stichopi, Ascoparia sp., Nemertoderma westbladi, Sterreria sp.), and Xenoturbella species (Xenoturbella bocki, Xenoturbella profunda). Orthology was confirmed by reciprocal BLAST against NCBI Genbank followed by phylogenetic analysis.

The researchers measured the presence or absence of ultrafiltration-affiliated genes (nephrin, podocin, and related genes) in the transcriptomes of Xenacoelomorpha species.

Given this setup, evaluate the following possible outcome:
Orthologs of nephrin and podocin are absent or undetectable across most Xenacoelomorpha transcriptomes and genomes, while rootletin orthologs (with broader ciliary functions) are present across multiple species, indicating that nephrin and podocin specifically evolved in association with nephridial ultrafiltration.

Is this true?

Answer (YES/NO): NO